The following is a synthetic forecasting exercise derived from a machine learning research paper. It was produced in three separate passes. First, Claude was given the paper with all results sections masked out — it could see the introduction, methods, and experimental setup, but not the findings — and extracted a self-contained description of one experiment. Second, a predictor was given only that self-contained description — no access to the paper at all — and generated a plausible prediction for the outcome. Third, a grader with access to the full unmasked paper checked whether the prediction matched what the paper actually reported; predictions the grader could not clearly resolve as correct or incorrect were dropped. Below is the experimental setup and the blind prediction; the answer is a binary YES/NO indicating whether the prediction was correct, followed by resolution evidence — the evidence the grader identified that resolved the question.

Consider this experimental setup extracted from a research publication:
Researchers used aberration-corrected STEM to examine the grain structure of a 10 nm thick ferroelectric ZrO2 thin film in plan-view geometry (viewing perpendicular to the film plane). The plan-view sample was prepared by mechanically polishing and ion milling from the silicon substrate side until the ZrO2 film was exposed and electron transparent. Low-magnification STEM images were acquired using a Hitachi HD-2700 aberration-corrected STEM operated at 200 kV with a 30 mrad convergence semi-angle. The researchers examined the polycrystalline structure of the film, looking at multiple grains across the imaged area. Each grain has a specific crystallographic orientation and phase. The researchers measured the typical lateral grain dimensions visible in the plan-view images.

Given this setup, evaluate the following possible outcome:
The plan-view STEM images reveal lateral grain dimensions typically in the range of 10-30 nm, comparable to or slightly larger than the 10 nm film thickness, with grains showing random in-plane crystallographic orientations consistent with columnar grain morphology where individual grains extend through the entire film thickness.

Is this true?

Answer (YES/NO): NO